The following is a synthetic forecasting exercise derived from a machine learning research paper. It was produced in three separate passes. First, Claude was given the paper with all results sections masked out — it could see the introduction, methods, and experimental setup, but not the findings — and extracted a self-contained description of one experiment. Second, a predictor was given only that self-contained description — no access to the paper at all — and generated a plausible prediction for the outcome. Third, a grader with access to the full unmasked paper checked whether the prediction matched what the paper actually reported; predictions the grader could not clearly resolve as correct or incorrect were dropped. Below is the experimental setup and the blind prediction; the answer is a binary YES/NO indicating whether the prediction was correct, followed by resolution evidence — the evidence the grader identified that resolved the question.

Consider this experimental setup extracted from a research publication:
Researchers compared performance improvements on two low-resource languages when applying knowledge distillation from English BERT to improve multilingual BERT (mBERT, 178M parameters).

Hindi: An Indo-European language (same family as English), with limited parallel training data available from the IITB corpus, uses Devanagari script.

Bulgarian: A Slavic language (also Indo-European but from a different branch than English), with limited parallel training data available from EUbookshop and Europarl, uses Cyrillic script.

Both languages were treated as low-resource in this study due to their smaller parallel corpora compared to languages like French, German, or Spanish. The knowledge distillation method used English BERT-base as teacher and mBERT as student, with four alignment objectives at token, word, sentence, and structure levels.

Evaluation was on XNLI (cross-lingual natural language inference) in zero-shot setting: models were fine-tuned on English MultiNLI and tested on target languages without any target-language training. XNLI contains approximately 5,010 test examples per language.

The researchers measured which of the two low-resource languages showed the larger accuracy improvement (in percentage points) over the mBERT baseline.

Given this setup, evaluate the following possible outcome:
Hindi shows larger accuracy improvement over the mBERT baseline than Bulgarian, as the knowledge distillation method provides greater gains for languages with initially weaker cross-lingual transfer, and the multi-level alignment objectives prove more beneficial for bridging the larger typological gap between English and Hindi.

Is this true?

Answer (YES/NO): YES